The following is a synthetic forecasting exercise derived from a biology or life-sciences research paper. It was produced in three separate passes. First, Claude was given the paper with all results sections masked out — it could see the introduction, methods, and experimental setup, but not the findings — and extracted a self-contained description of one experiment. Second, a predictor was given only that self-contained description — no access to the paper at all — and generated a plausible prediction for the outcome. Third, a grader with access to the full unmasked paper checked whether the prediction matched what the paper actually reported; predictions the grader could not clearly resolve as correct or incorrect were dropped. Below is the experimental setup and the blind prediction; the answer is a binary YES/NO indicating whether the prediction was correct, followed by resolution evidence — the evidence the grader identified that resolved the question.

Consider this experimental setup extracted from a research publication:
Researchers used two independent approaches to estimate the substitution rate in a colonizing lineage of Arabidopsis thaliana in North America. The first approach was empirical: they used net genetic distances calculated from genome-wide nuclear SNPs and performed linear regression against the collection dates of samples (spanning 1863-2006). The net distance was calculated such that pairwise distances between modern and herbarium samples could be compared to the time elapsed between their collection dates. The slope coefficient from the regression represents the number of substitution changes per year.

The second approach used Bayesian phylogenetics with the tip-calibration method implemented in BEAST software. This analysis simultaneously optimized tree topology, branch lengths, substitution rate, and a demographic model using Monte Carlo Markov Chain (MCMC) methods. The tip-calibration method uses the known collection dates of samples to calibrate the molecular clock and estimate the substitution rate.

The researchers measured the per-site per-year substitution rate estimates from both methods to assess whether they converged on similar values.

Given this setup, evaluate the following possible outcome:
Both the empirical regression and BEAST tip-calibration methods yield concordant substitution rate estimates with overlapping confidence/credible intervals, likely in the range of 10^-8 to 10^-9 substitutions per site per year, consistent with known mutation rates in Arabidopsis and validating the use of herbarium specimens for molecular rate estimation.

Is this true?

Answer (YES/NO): YES